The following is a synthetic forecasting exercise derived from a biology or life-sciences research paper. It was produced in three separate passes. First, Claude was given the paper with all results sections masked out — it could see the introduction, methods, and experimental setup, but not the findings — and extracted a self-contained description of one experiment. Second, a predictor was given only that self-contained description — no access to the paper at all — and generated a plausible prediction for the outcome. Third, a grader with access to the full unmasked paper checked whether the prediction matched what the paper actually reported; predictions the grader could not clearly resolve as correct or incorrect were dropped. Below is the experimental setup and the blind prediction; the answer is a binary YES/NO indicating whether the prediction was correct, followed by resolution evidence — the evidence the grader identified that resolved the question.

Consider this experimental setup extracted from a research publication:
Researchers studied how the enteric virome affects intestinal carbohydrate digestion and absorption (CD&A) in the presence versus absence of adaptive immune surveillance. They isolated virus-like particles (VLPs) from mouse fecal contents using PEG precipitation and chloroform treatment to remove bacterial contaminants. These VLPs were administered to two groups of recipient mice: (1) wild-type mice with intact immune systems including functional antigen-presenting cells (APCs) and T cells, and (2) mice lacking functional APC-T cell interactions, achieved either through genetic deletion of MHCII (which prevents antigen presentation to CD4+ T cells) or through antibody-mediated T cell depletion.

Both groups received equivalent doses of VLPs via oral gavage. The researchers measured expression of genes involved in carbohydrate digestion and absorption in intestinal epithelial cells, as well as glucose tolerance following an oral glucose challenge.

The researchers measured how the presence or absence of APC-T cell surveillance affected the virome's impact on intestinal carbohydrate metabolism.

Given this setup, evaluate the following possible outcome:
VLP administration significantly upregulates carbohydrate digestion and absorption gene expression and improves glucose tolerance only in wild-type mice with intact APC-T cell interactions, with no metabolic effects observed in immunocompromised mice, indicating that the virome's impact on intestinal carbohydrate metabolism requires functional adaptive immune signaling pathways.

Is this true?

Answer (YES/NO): NO